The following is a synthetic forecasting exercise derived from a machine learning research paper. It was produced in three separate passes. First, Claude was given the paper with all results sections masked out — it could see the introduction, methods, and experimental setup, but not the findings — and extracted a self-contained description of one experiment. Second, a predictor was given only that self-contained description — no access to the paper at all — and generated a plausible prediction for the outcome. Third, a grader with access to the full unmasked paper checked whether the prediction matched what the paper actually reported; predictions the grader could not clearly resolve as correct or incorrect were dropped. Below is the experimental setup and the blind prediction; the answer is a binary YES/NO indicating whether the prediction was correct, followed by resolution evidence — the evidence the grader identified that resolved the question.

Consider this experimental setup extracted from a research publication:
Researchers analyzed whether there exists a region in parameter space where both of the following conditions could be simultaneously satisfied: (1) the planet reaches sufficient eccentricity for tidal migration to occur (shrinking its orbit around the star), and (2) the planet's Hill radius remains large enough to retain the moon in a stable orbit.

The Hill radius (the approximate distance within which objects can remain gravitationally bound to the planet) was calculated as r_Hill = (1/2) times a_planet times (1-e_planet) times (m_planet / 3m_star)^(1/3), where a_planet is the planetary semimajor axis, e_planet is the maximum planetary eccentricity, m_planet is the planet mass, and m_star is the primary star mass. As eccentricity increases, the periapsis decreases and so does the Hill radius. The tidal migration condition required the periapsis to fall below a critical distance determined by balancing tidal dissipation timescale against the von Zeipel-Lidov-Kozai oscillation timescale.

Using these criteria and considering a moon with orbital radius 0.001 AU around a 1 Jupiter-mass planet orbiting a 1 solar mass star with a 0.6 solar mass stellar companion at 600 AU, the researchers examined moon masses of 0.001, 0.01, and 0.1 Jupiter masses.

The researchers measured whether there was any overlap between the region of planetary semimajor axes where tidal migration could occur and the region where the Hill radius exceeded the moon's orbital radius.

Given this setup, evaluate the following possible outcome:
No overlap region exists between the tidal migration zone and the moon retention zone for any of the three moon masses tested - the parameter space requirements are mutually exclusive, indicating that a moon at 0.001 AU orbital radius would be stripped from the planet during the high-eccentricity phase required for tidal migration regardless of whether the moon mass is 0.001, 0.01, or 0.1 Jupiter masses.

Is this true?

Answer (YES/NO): YES